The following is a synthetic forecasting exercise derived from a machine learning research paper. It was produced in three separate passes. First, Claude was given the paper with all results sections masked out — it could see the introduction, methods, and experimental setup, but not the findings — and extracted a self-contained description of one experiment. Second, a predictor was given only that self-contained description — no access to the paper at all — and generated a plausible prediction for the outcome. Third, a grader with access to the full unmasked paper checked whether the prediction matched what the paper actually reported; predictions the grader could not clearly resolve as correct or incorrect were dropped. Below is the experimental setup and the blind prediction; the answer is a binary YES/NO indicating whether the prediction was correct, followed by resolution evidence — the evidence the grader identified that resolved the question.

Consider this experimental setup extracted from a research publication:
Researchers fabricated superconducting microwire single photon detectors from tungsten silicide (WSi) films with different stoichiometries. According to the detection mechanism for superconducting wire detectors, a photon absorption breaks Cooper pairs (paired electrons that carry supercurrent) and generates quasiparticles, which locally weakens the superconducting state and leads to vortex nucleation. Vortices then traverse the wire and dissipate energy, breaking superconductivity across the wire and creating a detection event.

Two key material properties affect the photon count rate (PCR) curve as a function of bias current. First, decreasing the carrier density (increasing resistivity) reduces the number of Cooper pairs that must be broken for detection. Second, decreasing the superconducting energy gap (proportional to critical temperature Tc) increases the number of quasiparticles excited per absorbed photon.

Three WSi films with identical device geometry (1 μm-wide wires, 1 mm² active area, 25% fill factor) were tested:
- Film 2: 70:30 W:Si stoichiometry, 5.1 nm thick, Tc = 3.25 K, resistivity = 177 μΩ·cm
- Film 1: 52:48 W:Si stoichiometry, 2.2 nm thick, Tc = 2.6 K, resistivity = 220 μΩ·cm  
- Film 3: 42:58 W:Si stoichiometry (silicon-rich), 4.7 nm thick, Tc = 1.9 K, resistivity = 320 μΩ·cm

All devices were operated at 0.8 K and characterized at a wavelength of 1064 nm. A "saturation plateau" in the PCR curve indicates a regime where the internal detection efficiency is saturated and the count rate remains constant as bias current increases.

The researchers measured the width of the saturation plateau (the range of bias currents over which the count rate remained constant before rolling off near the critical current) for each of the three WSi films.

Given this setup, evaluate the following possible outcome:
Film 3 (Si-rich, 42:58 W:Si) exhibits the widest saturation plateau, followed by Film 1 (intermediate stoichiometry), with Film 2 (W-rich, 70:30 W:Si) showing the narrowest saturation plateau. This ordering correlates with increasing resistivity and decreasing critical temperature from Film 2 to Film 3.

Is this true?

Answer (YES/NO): NO